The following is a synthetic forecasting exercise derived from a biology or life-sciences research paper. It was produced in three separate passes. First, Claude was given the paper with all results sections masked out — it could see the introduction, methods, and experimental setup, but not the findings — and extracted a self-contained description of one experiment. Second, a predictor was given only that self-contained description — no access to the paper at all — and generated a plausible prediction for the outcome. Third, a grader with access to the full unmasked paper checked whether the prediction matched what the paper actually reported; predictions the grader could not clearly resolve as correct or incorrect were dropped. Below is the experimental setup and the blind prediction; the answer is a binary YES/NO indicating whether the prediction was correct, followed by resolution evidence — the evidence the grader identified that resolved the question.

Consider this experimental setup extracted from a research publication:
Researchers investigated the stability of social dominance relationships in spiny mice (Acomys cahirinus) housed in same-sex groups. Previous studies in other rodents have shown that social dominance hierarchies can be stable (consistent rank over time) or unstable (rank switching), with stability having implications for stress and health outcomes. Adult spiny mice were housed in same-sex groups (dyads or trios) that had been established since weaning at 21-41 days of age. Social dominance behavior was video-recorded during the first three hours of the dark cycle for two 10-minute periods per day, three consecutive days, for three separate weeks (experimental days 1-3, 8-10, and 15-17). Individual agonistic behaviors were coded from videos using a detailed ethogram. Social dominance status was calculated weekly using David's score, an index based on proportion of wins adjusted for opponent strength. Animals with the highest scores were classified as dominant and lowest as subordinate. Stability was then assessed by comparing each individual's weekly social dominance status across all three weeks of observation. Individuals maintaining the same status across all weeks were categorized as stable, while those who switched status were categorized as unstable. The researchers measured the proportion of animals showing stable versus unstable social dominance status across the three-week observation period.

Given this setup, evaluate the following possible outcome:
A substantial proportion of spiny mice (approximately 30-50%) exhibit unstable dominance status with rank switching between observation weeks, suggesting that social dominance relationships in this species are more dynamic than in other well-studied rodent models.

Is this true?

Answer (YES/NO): NO